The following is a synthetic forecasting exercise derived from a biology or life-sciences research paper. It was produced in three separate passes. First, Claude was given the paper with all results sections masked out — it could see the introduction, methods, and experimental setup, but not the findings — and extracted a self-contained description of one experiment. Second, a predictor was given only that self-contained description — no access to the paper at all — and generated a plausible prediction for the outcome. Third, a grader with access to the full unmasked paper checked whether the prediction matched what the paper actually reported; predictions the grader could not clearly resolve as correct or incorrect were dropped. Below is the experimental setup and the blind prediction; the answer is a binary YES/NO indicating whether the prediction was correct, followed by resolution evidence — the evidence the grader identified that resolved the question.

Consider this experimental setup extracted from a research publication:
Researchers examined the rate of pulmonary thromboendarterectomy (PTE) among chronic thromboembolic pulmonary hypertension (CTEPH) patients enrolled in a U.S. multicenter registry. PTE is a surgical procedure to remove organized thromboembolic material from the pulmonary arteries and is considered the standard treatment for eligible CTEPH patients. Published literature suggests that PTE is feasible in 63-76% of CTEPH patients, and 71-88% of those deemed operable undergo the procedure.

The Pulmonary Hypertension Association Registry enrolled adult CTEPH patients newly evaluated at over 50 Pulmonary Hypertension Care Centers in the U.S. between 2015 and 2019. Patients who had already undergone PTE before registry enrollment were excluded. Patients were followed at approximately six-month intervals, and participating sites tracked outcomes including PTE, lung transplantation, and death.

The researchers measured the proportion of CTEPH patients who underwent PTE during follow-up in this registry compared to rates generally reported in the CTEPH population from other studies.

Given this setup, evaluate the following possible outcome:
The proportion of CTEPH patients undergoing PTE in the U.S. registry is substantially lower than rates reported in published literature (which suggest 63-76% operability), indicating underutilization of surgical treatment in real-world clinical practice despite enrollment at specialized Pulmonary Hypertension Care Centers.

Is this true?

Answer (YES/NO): YES